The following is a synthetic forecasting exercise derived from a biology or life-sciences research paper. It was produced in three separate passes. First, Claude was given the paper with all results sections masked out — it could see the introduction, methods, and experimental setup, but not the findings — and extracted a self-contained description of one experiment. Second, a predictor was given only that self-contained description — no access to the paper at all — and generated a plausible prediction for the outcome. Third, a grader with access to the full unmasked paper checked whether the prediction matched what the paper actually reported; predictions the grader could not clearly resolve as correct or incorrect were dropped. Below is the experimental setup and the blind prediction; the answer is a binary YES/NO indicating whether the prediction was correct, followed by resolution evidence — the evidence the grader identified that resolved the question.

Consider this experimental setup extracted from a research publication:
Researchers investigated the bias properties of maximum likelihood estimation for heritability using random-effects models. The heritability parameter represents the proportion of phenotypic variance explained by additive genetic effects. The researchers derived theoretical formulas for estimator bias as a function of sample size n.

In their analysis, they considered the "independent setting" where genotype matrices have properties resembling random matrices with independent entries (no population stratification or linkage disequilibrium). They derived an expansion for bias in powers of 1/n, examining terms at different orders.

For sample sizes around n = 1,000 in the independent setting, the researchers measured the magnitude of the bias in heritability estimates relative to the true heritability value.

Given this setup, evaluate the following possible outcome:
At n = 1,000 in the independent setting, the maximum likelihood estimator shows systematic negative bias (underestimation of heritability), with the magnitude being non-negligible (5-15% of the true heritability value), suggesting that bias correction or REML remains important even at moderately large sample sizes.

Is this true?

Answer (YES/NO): NO